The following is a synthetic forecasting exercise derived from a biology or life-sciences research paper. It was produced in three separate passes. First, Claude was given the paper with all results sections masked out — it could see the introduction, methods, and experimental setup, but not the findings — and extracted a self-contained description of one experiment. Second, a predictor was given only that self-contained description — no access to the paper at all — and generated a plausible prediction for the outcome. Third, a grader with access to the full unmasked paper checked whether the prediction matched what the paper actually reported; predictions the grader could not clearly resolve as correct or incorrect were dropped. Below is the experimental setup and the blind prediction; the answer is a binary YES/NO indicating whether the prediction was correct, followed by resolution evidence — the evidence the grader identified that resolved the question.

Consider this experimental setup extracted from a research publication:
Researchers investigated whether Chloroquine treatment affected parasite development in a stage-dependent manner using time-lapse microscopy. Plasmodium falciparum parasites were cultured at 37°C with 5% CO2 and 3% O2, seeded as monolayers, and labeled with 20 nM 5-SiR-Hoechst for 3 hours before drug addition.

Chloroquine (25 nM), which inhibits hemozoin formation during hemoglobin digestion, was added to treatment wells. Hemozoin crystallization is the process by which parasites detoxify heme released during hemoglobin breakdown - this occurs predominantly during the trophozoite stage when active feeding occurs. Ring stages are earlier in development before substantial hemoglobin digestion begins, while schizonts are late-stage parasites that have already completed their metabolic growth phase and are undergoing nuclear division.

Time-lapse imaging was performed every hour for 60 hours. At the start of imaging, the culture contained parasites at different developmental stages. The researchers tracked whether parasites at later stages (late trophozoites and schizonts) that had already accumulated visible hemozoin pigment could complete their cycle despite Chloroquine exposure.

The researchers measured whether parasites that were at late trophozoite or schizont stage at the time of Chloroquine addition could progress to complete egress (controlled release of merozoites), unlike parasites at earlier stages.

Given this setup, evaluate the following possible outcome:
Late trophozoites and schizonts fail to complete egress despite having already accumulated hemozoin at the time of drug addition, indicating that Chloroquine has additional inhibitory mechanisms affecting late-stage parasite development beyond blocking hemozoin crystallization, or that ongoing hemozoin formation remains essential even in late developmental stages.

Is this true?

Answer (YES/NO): NO